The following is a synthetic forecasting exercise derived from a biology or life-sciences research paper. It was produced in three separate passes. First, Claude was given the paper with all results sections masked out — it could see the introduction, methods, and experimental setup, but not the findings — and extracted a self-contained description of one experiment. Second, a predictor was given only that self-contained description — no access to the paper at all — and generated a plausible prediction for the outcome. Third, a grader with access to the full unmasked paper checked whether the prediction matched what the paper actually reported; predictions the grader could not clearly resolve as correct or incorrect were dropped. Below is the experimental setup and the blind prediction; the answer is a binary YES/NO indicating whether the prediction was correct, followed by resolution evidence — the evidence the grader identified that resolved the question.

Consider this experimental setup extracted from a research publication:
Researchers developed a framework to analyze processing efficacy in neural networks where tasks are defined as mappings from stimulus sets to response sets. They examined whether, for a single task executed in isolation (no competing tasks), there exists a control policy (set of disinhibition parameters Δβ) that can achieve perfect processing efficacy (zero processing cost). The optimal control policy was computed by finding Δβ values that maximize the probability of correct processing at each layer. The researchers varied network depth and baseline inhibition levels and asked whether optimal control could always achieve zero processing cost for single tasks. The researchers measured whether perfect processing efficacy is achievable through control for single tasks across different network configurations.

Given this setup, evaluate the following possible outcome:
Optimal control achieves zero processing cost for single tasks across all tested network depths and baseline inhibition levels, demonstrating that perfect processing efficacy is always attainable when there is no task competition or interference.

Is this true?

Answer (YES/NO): YES